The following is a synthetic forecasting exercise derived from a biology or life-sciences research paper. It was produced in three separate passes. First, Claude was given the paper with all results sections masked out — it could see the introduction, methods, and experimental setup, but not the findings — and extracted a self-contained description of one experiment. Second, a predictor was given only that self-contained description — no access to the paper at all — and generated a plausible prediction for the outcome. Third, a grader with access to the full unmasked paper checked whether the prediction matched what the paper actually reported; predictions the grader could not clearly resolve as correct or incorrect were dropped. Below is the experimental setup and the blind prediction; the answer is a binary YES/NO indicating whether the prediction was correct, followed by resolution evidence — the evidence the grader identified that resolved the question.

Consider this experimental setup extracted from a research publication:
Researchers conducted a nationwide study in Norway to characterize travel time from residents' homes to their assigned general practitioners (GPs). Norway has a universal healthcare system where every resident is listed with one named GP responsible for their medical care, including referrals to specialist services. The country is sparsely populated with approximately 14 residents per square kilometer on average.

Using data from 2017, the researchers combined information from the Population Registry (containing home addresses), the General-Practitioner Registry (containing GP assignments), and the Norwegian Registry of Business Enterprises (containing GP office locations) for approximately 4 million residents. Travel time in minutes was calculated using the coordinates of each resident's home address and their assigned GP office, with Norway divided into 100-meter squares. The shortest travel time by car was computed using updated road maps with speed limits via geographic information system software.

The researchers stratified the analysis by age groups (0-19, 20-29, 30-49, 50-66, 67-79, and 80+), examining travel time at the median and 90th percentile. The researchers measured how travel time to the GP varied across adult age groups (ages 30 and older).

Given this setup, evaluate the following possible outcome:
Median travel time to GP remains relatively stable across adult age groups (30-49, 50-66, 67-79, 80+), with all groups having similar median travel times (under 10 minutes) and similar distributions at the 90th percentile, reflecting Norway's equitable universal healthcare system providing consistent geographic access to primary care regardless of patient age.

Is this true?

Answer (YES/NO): NO